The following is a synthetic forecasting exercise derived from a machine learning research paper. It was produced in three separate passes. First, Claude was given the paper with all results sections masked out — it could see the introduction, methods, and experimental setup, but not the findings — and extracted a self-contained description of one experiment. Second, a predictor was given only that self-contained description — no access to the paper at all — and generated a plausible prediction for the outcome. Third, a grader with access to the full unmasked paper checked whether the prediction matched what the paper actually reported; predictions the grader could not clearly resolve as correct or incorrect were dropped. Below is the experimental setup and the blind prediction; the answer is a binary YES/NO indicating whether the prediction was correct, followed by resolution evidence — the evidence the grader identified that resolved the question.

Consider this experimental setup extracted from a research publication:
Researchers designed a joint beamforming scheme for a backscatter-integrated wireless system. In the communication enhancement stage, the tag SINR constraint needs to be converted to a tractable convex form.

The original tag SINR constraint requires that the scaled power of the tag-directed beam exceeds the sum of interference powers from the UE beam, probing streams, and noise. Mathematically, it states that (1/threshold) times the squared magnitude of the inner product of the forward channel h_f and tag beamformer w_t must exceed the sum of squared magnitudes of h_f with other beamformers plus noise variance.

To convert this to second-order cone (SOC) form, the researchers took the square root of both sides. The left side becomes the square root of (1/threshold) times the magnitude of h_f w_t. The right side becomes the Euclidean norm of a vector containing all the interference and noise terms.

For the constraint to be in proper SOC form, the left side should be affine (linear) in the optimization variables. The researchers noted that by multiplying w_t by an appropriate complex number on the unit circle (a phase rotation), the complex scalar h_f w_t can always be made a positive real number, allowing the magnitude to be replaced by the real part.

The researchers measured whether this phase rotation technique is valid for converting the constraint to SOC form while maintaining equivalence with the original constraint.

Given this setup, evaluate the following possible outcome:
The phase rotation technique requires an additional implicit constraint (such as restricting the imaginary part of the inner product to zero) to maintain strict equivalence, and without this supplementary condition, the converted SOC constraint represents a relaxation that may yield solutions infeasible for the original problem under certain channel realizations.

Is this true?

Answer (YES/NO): NO